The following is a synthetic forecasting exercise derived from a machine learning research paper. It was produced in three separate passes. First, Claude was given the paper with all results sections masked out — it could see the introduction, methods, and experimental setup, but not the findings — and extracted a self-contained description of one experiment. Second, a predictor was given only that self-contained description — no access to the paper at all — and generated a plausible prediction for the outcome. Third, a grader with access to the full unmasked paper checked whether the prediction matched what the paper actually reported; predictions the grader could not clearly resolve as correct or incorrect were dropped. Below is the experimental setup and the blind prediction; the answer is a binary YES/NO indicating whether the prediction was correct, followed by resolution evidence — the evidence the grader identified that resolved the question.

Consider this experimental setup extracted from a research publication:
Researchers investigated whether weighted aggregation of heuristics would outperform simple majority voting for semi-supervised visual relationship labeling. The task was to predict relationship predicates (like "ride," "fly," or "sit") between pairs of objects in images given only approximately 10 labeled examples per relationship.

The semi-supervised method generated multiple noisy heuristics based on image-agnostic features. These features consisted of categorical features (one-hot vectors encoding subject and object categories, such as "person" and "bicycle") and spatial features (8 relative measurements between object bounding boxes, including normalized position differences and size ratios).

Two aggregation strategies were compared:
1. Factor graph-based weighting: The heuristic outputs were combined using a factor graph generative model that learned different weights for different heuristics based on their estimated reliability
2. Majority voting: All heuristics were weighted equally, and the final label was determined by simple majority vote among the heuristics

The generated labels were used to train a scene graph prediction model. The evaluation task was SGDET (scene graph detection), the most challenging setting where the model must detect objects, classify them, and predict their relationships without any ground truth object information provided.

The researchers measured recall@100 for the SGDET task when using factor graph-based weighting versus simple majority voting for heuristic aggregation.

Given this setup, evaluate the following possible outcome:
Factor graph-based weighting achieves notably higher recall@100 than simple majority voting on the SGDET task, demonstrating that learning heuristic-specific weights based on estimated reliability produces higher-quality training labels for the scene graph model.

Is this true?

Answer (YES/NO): NO